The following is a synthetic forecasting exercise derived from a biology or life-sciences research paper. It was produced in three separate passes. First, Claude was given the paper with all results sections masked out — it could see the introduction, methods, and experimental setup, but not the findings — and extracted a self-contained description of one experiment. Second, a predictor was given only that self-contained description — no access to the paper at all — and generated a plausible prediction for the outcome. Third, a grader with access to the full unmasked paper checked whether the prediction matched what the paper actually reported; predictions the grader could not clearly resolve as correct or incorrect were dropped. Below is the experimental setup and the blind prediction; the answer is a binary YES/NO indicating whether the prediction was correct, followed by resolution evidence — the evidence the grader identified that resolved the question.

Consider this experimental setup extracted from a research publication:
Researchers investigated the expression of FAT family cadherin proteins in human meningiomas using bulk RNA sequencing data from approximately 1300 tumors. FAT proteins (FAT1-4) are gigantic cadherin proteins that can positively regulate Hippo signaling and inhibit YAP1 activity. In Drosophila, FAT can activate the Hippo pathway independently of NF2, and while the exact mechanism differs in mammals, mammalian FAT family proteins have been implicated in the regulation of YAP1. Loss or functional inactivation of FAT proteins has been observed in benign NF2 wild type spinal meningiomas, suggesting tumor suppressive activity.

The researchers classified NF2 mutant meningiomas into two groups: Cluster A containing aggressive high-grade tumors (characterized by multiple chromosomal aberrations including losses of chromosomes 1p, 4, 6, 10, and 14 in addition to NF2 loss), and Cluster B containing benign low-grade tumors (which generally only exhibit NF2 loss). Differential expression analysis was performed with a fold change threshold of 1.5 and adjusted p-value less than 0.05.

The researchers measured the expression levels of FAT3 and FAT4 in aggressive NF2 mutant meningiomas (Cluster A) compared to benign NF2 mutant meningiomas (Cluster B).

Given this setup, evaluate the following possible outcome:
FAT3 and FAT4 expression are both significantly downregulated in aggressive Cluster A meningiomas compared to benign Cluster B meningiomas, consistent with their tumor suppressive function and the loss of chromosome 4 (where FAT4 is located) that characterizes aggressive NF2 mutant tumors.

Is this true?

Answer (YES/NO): NO